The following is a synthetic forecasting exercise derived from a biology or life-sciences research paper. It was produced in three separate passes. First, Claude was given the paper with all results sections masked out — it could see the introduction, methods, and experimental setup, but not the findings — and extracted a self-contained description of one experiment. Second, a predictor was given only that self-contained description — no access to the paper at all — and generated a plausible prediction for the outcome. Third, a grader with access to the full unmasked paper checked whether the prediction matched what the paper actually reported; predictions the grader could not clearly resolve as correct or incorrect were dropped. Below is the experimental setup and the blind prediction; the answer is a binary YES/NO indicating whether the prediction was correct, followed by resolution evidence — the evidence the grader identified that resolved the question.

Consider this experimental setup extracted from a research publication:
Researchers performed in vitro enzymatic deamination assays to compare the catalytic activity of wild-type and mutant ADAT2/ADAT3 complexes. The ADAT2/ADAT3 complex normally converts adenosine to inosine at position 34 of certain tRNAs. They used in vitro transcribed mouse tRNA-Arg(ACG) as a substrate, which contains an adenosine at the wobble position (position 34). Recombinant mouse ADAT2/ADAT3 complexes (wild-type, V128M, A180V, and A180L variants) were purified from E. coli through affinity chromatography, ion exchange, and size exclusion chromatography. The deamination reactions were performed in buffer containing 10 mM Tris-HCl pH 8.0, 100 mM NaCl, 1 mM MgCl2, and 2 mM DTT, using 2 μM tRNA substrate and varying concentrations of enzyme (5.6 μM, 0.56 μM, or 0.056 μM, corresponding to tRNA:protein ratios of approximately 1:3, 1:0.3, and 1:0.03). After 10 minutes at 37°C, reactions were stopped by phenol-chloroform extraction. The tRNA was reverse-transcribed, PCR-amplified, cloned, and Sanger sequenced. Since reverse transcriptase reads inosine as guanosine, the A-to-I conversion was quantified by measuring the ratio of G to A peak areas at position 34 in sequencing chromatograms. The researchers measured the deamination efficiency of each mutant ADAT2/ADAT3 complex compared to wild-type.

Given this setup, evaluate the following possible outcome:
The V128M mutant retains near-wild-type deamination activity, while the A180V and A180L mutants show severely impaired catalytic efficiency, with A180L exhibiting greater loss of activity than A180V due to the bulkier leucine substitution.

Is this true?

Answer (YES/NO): NO